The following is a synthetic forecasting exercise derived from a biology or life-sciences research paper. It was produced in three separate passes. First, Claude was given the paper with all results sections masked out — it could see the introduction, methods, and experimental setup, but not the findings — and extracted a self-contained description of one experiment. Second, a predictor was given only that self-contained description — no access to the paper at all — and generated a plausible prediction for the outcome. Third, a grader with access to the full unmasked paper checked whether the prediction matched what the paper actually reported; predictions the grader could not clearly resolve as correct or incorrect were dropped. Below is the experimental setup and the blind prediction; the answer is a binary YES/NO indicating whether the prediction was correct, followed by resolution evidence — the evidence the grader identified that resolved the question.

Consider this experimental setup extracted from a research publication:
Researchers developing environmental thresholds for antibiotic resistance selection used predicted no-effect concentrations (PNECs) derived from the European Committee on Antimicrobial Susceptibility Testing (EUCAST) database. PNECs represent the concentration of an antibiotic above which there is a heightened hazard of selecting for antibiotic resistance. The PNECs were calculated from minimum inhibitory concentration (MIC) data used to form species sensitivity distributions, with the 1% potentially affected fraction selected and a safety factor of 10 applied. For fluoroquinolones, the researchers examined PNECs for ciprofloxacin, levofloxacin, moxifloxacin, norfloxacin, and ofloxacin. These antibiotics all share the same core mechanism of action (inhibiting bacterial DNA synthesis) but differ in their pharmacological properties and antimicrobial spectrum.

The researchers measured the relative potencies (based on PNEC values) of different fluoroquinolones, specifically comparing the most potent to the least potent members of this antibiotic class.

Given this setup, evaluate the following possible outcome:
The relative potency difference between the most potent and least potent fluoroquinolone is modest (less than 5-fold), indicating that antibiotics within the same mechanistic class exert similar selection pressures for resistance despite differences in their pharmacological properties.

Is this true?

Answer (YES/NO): NO